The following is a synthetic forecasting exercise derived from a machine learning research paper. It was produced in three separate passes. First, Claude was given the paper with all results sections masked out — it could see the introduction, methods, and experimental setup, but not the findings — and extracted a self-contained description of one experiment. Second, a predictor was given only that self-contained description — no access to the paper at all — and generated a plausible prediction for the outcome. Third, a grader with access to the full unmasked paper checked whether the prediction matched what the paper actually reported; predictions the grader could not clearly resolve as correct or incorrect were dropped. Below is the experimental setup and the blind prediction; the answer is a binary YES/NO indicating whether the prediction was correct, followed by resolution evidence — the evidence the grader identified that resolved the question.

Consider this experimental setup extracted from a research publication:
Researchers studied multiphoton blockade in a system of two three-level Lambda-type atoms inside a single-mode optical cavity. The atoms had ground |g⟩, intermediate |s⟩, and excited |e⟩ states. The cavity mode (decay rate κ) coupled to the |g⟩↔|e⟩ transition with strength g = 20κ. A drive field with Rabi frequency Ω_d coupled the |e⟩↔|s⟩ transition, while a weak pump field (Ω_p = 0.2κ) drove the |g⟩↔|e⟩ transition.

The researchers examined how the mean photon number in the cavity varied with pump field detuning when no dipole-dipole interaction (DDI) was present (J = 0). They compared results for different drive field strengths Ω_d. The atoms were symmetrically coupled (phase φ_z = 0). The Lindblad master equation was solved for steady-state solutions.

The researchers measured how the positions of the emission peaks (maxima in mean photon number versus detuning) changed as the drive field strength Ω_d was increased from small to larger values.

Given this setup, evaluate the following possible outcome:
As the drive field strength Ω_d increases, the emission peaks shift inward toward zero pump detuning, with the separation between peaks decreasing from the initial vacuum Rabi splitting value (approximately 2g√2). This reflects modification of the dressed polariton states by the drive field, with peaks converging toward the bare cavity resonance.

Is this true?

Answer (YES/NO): NO